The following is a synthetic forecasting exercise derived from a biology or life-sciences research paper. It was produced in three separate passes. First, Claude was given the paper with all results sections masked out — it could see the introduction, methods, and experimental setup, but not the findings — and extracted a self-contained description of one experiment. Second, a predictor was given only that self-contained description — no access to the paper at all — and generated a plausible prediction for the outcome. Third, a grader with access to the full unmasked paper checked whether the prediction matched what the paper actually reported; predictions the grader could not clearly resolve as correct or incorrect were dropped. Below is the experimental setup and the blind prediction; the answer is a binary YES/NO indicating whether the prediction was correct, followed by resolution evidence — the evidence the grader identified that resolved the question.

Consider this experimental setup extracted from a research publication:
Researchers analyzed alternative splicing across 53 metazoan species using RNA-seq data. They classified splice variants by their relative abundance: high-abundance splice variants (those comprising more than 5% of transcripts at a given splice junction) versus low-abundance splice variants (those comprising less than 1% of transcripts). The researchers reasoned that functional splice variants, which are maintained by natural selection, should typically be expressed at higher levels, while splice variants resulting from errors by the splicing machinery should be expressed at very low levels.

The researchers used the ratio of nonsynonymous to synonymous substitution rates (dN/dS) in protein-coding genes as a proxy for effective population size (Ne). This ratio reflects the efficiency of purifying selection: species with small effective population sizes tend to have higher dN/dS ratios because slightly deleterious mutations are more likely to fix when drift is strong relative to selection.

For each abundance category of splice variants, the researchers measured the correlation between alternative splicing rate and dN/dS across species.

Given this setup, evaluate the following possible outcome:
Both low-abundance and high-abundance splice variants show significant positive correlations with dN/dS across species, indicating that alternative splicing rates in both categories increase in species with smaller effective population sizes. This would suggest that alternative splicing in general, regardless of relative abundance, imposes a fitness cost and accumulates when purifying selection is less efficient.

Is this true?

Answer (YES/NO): NO